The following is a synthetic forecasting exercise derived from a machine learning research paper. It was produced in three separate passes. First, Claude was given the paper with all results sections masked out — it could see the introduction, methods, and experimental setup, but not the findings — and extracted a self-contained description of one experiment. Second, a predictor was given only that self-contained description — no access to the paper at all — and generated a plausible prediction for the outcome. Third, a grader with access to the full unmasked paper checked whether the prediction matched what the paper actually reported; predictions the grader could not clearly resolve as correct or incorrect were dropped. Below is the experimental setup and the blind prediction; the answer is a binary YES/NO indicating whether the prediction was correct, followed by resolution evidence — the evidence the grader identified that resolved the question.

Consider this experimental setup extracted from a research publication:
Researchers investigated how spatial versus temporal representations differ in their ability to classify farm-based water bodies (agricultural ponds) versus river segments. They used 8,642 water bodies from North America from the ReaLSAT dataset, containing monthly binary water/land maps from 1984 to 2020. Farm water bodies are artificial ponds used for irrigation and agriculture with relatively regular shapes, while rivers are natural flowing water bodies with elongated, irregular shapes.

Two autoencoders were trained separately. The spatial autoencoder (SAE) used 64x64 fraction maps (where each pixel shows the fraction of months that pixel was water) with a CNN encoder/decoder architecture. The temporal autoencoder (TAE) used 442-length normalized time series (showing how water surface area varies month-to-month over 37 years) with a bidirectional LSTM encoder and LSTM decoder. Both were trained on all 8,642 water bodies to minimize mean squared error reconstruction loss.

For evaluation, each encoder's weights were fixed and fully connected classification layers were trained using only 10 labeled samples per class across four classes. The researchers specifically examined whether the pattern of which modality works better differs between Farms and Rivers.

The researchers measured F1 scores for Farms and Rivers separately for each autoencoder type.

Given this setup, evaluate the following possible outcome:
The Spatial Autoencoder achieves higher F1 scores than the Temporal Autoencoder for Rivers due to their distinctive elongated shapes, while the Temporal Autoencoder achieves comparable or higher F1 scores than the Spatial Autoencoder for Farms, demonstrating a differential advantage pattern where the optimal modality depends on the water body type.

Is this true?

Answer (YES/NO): YES